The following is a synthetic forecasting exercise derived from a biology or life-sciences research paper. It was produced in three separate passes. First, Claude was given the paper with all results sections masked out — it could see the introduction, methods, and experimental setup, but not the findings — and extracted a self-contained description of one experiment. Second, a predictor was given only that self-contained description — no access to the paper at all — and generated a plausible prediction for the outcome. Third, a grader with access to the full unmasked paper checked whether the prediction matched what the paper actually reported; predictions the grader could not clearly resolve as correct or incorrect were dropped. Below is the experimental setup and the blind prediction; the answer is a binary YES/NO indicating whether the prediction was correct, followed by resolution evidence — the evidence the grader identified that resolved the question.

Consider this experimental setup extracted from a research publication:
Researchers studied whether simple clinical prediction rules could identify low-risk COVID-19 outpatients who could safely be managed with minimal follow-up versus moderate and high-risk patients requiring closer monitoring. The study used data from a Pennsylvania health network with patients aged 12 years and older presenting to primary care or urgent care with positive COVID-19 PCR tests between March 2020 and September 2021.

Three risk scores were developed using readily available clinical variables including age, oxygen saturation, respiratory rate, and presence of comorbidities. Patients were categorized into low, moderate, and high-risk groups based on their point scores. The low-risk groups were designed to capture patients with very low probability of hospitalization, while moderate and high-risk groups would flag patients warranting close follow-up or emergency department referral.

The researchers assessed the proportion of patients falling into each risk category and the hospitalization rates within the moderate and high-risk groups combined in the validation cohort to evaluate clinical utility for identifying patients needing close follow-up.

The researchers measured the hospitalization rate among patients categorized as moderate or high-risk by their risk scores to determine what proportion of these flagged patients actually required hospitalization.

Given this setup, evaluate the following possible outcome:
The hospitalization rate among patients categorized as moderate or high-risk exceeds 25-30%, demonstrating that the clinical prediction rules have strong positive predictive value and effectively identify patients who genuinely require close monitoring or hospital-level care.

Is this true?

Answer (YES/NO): NO